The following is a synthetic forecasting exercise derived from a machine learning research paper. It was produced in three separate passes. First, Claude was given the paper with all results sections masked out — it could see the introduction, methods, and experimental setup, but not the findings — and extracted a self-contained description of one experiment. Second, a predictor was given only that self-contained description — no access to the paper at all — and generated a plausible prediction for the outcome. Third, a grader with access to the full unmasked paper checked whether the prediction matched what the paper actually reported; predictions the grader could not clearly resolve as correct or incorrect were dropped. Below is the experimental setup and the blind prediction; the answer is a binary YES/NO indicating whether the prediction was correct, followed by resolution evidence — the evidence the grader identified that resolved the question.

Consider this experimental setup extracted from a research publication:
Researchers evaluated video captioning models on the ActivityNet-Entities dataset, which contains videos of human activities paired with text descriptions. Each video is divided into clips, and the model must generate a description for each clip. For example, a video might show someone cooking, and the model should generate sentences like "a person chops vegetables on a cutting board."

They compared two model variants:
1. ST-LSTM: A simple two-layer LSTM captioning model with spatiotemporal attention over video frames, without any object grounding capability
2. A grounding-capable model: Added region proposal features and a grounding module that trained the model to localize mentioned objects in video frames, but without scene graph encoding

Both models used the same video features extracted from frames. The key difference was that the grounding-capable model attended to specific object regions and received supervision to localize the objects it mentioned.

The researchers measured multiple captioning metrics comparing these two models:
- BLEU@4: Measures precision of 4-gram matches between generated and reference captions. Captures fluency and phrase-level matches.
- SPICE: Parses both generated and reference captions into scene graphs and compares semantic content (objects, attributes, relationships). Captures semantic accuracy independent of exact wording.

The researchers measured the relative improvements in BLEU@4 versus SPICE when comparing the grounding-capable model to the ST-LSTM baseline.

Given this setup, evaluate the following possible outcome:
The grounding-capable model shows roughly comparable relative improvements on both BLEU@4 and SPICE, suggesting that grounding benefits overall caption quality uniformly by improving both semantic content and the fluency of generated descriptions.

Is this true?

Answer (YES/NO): NO